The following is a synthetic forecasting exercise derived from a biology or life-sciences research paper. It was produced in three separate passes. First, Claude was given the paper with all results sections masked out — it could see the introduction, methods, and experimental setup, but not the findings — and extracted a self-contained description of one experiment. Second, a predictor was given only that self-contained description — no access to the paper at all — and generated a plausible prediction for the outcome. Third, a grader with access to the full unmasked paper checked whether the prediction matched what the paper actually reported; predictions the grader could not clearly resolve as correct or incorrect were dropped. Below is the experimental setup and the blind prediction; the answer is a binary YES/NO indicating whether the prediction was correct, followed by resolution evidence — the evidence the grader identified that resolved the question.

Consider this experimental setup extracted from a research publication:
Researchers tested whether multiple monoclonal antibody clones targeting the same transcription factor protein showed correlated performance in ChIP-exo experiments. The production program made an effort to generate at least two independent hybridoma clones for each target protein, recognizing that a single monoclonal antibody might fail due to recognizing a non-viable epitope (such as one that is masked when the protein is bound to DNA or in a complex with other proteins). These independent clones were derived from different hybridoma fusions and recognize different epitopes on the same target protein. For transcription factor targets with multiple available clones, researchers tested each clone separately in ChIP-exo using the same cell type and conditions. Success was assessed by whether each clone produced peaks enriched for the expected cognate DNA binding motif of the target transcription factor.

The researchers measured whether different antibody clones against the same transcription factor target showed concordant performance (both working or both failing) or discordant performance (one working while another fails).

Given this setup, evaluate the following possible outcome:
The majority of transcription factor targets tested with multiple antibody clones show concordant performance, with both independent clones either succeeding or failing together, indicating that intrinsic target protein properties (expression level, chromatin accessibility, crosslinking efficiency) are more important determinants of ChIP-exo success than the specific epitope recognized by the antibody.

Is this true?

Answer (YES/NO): NO